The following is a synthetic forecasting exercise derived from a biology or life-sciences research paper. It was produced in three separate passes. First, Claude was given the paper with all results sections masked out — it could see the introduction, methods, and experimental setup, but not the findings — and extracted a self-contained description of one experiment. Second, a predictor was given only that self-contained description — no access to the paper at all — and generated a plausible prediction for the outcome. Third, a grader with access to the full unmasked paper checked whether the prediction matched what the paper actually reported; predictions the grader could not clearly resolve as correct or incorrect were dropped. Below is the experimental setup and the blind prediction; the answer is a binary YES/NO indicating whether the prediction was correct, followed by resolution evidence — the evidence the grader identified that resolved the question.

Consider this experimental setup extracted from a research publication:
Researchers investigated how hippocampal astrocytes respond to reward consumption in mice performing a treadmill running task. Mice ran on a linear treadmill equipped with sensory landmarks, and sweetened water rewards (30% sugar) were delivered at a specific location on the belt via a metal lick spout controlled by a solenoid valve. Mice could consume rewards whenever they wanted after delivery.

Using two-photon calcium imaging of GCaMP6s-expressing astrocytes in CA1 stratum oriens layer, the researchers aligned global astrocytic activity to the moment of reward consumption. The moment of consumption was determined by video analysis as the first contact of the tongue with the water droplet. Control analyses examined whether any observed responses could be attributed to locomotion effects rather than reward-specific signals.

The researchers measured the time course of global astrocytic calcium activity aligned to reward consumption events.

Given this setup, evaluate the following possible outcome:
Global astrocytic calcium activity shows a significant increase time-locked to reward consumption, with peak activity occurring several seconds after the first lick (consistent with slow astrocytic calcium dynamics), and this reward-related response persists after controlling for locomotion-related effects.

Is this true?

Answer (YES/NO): NO